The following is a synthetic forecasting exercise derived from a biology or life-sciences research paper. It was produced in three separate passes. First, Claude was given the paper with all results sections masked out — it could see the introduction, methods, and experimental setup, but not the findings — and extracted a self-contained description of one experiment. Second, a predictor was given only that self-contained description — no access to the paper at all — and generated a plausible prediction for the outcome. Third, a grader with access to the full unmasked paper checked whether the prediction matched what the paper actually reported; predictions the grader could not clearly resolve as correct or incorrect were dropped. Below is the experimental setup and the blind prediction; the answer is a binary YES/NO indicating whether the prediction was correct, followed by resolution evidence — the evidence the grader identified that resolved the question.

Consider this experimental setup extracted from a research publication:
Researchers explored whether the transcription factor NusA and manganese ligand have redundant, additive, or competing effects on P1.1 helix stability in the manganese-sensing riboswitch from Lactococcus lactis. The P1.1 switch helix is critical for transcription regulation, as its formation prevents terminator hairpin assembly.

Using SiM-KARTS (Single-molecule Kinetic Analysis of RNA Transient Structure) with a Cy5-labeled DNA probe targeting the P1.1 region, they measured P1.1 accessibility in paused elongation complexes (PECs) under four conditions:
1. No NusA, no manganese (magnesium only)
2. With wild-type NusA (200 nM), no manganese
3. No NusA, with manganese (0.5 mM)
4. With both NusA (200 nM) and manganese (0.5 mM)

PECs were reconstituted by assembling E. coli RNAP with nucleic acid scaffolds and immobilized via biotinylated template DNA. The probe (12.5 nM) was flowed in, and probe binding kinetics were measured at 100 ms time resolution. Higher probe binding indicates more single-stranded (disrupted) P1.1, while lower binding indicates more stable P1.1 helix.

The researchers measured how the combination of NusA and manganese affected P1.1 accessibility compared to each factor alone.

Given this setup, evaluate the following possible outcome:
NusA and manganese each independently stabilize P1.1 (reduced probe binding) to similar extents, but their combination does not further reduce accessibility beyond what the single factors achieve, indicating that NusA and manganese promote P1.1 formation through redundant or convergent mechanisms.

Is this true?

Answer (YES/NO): YES